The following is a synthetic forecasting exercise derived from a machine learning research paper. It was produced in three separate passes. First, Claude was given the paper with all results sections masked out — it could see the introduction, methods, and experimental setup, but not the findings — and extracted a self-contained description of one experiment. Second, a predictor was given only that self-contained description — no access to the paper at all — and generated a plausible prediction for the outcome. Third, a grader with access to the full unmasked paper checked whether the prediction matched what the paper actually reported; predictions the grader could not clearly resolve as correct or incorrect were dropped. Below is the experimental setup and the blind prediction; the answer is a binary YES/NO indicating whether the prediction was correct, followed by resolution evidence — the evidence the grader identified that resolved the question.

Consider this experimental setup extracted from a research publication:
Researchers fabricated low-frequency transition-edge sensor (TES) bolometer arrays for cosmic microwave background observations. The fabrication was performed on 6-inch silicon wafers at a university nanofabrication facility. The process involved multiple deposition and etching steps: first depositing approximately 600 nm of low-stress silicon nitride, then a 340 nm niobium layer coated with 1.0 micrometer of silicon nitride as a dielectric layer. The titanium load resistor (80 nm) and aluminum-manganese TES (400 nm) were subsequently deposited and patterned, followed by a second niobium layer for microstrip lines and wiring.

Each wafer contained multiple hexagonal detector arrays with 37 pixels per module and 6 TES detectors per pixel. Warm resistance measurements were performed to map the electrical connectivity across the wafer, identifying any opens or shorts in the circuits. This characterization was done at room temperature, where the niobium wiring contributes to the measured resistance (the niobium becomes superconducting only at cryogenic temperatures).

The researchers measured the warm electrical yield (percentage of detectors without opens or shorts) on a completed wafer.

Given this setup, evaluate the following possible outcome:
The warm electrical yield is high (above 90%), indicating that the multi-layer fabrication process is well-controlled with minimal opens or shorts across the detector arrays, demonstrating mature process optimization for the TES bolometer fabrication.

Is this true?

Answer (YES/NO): YES